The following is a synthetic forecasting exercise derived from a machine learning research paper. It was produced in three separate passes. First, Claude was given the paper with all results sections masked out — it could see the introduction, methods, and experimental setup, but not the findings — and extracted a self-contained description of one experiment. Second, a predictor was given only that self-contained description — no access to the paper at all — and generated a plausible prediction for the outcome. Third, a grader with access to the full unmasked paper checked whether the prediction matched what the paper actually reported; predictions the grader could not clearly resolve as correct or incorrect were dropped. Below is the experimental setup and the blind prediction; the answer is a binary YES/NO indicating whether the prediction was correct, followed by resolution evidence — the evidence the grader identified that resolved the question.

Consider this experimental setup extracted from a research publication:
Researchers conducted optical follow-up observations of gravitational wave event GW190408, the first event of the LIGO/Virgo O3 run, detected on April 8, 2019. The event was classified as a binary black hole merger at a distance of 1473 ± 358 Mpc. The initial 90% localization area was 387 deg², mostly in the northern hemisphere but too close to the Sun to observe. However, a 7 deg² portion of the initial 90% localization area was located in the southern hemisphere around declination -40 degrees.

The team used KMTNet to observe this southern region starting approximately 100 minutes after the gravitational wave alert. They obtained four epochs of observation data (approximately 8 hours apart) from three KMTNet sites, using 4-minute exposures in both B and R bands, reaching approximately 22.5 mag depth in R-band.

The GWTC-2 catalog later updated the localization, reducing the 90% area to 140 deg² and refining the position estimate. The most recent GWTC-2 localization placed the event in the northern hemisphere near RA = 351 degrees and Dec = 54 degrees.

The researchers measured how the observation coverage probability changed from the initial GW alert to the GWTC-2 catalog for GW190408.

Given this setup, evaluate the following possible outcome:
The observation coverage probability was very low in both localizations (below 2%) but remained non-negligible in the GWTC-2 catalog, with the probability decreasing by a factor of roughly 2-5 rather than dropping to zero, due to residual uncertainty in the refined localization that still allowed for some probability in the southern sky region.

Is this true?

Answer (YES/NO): NO